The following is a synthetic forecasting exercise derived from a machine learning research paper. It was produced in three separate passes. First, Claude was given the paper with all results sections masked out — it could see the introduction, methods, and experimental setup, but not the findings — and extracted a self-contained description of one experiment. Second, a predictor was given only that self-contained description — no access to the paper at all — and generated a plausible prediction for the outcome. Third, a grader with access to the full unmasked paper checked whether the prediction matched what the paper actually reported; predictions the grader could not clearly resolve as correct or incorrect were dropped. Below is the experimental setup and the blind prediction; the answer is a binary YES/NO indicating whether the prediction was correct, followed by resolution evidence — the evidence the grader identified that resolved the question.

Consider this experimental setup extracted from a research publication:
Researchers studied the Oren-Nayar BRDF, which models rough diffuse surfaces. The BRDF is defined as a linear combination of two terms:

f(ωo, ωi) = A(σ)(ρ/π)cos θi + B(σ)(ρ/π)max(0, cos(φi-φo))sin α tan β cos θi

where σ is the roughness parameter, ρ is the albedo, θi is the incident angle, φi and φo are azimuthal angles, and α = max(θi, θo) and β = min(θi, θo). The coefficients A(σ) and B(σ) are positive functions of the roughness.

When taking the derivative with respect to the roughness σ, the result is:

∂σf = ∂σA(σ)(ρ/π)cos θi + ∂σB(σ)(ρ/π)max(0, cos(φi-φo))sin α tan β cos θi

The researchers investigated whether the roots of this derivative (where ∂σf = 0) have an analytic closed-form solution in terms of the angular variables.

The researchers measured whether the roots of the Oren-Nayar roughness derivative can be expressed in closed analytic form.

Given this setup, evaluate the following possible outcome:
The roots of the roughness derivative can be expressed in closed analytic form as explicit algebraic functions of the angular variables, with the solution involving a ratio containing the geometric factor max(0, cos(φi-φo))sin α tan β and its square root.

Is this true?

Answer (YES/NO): NO